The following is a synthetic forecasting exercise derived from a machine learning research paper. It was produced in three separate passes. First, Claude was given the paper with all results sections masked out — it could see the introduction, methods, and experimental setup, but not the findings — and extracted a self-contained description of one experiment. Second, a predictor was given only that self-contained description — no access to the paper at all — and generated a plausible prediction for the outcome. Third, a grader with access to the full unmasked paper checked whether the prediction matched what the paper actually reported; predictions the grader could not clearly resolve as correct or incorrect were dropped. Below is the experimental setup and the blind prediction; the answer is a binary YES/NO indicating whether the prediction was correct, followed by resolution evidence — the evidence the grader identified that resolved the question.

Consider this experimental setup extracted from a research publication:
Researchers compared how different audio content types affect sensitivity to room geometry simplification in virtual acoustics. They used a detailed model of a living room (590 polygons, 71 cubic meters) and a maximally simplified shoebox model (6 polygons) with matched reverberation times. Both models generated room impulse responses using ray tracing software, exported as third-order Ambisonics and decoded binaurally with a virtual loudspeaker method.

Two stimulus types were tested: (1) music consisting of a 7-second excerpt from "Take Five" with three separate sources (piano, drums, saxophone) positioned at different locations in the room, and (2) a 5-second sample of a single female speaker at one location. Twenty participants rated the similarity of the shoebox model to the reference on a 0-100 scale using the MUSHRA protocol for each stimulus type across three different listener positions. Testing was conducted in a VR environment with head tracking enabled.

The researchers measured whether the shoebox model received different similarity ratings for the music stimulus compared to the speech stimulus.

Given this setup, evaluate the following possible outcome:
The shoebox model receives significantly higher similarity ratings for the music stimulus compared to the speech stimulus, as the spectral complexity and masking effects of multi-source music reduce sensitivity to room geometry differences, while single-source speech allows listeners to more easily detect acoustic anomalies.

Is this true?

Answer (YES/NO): YES